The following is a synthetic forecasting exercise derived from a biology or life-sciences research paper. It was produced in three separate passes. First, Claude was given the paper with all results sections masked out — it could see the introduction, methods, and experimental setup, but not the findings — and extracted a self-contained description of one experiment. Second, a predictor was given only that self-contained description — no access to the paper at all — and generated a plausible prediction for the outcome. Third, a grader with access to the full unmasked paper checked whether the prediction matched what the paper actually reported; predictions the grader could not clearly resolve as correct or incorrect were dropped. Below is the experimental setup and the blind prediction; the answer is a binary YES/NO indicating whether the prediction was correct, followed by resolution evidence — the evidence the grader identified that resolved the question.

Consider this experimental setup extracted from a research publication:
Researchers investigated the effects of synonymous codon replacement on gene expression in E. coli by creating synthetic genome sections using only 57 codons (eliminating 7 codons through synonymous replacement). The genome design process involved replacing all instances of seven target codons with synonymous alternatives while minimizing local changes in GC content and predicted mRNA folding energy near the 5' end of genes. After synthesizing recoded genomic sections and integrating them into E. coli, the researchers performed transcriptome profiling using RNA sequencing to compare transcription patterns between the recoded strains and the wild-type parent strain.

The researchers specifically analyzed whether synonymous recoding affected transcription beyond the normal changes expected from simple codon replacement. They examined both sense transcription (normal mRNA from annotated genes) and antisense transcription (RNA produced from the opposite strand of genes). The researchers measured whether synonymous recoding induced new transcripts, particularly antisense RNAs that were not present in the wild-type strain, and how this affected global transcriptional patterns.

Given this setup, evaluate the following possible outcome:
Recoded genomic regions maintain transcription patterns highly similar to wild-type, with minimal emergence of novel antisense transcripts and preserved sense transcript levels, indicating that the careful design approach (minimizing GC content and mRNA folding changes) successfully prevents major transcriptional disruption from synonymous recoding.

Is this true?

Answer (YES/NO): NO